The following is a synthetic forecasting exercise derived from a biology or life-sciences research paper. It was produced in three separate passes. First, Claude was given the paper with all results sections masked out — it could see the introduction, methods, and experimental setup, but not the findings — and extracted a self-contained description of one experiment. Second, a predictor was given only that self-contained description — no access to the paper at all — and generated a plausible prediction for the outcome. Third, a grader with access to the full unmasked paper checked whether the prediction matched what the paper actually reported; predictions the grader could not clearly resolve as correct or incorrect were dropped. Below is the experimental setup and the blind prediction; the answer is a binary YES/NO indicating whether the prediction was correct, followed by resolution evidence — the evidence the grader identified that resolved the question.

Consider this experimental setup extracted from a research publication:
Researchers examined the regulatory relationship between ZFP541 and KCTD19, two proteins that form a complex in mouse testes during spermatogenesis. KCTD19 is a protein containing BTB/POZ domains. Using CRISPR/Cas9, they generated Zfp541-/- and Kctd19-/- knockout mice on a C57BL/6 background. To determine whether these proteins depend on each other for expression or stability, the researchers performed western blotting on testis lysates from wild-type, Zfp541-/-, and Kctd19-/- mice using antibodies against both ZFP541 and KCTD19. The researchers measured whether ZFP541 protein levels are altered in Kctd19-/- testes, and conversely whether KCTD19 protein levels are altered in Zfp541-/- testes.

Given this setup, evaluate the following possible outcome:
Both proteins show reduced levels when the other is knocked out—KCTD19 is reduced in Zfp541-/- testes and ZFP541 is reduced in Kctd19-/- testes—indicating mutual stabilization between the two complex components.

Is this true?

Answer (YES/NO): NO